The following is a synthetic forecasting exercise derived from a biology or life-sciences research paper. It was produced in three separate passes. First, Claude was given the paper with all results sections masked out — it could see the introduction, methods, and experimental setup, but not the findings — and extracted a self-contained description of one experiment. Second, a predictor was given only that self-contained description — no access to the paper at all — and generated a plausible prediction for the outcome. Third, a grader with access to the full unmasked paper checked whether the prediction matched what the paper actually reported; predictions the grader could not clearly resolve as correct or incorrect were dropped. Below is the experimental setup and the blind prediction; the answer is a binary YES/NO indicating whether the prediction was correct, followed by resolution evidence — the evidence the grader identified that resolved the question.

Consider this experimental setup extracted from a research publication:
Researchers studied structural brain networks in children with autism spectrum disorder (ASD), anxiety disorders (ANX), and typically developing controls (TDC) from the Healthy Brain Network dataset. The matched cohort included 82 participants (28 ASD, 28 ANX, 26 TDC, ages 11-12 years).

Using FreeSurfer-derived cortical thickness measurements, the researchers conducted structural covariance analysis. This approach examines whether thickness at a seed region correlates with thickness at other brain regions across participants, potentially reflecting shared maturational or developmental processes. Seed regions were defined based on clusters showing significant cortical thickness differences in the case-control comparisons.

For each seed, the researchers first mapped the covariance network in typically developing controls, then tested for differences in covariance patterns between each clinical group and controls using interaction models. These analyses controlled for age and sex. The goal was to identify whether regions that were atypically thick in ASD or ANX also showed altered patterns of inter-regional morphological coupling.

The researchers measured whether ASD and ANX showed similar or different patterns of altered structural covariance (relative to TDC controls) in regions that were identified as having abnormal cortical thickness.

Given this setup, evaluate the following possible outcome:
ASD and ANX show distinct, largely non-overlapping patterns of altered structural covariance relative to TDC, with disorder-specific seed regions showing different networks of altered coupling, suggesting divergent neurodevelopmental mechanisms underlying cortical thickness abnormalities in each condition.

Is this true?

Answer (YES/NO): NO